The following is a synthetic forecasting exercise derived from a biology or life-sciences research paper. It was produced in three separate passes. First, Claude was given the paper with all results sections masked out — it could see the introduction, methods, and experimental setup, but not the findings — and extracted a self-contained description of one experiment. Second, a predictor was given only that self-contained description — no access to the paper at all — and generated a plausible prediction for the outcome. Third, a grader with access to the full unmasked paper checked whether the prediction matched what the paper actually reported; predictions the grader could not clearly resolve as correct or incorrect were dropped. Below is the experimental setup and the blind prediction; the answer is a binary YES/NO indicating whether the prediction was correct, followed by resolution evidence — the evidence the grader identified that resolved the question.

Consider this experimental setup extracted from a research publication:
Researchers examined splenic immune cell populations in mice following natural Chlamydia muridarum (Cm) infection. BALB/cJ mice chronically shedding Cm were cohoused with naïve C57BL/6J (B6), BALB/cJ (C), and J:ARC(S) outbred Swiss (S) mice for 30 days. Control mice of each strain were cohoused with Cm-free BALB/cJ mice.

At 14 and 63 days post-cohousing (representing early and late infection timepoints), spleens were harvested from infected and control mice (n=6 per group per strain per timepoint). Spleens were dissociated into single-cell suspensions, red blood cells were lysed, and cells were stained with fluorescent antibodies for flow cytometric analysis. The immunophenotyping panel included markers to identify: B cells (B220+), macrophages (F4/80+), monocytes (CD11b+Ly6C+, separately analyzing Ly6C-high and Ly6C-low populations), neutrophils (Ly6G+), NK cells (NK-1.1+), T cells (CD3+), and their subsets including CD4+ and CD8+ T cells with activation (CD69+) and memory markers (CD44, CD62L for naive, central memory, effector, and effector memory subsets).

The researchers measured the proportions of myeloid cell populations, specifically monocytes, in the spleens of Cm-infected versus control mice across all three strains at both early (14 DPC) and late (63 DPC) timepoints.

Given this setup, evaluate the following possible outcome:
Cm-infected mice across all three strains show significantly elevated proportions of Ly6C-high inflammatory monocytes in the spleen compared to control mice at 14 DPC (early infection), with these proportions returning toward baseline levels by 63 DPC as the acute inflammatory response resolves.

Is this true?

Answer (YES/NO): NO